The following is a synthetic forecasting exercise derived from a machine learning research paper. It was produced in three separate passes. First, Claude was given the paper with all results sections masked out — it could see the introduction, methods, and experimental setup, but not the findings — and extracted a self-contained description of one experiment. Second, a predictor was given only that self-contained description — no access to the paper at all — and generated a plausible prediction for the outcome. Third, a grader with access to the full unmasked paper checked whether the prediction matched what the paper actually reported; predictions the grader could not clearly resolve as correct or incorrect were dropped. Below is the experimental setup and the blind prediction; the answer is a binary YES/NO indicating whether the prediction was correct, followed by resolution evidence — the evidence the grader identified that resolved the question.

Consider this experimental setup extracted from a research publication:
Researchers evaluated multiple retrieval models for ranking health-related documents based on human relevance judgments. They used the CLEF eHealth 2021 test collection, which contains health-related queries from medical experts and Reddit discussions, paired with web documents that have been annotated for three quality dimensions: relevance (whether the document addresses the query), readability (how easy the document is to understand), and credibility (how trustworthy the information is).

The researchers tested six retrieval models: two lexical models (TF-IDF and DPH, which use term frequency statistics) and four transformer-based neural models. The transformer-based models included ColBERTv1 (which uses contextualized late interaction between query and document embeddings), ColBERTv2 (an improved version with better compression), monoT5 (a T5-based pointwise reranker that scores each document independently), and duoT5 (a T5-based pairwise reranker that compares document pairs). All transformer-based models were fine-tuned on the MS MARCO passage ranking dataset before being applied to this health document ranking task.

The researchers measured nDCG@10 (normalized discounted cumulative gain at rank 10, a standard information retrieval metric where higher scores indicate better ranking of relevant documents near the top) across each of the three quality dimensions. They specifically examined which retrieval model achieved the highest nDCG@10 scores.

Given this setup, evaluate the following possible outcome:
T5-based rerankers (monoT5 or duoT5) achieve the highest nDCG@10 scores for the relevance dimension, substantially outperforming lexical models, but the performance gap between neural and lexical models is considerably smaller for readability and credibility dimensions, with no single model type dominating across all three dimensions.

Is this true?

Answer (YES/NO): NO